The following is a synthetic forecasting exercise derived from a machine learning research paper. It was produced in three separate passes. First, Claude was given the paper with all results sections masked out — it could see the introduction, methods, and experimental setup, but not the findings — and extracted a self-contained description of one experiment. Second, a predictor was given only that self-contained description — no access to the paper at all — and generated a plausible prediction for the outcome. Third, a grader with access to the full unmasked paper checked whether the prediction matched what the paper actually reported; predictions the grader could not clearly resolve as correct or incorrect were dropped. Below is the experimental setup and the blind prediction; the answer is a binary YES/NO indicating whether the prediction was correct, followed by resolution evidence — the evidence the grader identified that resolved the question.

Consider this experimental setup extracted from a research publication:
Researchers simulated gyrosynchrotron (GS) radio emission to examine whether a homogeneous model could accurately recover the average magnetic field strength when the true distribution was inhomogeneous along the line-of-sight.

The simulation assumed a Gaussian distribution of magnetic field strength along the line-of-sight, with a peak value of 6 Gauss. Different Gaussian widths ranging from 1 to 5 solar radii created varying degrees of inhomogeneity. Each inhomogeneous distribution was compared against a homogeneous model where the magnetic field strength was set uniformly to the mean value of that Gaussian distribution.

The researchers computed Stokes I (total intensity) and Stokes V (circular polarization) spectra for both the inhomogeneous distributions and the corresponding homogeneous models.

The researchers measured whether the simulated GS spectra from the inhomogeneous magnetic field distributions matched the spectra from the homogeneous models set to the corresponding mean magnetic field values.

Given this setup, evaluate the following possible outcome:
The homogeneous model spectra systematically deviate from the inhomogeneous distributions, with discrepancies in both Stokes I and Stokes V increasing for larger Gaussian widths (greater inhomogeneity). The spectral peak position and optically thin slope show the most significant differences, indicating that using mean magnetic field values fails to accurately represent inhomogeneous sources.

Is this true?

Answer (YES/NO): NO